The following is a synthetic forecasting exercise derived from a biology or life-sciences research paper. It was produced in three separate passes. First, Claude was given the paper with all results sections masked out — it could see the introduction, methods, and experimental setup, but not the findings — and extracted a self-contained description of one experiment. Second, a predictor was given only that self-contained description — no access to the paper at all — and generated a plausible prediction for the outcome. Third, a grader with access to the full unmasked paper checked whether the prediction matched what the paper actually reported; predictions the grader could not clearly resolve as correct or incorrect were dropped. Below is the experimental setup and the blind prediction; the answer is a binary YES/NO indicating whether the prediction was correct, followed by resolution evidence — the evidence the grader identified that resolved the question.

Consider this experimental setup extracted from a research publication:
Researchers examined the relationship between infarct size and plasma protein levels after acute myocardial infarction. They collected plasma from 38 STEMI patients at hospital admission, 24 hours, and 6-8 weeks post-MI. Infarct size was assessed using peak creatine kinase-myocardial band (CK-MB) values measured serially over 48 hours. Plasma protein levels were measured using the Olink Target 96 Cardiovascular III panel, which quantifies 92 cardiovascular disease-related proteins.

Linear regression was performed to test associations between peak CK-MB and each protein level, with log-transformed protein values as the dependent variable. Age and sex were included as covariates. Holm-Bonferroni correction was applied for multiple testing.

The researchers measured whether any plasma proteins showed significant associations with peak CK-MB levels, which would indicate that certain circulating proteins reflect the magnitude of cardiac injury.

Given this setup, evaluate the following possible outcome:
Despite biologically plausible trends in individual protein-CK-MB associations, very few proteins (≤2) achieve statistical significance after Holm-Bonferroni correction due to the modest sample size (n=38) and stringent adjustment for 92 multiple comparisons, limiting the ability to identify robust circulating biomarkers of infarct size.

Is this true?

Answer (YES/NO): YES